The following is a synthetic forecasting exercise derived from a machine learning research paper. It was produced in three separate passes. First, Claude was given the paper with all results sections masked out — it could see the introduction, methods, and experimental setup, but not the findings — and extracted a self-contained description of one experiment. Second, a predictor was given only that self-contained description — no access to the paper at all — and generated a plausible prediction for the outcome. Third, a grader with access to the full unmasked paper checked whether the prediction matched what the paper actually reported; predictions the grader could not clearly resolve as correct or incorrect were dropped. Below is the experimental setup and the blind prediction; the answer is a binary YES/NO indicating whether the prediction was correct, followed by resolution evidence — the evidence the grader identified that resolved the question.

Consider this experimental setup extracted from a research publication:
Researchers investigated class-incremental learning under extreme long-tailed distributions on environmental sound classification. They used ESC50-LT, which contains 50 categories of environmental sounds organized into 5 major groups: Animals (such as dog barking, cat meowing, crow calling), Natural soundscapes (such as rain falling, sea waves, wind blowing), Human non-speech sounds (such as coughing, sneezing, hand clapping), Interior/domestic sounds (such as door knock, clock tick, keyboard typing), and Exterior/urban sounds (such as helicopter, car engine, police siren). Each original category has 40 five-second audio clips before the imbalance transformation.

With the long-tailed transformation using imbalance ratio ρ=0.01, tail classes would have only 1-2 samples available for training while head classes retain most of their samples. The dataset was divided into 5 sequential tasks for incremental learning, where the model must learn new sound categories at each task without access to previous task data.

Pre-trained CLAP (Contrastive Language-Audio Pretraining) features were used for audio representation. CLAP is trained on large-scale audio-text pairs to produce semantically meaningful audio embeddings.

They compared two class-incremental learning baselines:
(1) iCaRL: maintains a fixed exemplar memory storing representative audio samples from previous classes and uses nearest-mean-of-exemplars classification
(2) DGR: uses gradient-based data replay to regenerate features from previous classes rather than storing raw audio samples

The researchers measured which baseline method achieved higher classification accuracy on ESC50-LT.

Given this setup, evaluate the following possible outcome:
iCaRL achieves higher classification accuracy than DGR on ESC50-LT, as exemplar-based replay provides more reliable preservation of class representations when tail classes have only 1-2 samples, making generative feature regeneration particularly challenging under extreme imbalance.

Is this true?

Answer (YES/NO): NO